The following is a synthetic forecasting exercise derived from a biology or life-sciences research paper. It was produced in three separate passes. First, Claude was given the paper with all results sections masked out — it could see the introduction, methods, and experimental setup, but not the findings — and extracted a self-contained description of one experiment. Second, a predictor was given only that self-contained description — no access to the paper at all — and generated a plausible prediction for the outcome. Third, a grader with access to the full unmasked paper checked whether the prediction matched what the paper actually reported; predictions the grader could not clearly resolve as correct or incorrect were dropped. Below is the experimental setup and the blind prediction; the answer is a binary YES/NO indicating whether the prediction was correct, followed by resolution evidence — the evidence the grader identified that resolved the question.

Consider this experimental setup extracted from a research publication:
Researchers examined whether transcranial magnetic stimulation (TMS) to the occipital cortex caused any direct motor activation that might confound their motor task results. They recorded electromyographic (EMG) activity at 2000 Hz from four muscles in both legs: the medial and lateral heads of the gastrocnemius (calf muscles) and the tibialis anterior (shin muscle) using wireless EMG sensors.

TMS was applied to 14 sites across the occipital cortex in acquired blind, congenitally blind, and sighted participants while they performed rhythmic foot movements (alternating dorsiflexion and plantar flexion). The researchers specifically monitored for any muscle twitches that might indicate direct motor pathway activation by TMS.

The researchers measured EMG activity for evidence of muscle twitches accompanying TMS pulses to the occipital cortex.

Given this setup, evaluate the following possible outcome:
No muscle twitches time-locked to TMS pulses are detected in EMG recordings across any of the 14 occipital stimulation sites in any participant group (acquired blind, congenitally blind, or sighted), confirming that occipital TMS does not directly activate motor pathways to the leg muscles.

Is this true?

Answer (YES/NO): YES